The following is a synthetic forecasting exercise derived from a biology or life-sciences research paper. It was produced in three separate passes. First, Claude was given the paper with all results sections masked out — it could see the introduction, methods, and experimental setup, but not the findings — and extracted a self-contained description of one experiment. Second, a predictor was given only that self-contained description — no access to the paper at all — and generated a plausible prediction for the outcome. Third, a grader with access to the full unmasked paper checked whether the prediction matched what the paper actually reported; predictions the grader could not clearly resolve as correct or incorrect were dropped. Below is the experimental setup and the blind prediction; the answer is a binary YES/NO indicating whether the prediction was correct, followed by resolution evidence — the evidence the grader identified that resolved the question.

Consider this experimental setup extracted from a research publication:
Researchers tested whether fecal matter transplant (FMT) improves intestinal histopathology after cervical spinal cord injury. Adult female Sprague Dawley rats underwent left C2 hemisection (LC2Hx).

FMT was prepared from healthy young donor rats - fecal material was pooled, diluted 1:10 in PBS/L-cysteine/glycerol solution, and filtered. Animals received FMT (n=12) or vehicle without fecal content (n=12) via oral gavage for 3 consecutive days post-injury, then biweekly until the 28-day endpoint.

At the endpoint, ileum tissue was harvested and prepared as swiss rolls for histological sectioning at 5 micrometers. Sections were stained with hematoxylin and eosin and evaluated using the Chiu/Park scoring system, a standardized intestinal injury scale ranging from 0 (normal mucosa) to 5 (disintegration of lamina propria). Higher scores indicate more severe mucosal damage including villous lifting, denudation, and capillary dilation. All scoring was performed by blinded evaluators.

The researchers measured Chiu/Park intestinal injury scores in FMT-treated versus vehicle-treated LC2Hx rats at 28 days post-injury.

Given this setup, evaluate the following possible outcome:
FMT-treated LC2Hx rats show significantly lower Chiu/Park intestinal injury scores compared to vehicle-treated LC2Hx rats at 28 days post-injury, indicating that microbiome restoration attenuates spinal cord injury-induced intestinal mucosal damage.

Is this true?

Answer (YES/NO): NO